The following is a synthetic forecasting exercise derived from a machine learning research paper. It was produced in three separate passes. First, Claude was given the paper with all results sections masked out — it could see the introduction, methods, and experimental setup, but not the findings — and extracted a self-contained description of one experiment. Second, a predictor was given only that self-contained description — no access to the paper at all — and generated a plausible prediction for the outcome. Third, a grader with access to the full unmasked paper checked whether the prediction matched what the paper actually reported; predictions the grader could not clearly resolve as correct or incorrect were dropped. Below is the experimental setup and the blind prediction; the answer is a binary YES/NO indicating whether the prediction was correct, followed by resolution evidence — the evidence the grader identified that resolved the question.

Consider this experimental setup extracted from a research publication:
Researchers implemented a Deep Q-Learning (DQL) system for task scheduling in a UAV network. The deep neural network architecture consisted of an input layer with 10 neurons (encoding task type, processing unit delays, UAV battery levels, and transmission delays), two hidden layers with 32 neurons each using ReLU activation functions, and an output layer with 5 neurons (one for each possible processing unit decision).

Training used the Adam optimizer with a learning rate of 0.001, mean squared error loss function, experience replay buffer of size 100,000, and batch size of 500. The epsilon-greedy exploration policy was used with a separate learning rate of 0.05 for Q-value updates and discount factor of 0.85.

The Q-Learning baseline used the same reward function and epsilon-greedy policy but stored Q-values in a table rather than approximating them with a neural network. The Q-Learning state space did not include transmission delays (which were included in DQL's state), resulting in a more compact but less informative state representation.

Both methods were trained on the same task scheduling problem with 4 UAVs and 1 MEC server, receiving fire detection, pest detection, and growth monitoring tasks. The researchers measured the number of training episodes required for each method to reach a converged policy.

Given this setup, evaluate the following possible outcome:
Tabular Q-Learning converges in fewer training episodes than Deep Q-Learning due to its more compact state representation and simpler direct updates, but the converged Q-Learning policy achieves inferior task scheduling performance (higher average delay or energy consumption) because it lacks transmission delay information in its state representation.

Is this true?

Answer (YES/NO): NO